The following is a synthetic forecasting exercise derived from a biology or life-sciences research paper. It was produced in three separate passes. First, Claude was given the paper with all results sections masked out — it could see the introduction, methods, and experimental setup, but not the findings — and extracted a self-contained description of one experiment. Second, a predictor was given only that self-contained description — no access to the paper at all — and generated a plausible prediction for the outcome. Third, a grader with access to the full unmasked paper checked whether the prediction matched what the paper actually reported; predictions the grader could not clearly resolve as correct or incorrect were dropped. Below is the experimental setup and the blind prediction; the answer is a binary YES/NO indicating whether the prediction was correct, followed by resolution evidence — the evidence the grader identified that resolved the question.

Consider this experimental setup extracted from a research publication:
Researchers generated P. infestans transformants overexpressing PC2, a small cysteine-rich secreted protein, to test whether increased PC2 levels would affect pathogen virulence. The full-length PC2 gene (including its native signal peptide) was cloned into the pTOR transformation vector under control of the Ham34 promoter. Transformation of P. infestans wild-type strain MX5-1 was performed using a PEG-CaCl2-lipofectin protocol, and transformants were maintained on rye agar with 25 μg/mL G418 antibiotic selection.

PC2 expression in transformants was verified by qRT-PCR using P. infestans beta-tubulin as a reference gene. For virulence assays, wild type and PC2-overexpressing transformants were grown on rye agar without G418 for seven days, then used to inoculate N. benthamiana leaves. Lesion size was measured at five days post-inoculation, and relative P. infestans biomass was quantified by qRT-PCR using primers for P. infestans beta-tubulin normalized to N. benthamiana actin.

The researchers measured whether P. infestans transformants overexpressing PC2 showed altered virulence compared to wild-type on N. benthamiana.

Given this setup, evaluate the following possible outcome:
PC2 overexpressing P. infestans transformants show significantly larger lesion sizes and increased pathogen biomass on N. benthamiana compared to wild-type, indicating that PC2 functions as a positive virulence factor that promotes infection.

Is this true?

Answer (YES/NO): NO